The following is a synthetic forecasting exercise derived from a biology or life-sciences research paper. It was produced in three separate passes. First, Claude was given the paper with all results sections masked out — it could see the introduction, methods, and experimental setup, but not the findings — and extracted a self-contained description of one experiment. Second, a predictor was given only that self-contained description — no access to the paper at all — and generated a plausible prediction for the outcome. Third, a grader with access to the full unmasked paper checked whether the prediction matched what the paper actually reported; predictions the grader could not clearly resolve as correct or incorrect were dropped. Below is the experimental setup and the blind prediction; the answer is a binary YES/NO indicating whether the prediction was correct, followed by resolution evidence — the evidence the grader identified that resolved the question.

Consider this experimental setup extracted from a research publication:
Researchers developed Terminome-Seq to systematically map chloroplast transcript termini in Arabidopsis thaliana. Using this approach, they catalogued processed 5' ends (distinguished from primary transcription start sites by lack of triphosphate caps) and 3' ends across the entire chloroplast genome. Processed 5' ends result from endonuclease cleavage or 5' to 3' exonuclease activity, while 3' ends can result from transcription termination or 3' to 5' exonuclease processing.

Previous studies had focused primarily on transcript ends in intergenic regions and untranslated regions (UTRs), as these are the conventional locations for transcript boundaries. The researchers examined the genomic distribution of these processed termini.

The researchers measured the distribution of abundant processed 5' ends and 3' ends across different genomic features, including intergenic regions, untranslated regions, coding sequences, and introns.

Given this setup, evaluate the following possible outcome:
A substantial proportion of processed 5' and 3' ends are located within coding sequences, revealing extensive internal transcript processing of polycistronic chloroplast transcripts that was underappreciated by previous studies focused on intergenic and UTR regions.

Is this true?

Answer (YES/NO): NO